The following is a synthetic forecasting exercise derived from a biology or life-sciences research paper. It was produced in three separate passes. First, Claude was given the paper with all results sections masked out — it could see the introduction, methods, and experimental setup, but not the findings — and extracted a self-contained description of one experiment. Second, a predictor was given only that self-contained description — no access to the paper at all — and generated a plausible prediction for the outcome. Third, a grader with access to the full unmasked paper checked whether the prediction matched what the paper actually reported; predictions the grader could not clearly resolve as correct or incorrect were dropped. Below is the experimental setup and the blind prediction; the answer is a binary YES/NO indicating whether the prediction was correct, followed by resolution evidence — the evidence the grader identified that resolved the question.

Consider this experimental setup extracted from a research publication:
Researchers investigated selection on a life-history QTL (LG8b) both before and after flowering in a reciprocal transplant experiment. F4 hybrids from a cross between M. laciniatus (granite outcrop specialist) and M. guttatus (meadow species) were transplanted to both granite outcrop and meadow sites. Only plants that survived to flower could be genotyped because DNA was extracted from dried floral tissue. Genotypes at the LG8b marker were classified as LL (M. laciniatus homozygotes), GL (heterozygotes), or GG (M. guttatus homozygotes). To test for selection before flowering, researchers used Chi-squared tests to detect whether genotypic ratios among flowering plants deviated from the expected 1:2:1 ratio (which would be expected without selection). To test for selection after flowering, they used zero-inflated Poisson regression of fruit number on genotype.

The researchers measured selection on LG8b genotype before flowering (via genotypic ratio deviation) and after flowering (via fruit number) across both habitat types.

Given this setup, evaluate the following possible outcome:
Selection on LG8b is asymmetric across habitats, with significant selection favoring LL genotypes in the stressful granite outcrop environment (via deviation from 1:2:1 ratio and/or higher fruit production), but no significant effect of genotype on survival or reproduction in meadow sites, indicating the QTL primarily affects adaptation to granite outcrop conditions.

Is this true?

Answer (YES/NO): NO